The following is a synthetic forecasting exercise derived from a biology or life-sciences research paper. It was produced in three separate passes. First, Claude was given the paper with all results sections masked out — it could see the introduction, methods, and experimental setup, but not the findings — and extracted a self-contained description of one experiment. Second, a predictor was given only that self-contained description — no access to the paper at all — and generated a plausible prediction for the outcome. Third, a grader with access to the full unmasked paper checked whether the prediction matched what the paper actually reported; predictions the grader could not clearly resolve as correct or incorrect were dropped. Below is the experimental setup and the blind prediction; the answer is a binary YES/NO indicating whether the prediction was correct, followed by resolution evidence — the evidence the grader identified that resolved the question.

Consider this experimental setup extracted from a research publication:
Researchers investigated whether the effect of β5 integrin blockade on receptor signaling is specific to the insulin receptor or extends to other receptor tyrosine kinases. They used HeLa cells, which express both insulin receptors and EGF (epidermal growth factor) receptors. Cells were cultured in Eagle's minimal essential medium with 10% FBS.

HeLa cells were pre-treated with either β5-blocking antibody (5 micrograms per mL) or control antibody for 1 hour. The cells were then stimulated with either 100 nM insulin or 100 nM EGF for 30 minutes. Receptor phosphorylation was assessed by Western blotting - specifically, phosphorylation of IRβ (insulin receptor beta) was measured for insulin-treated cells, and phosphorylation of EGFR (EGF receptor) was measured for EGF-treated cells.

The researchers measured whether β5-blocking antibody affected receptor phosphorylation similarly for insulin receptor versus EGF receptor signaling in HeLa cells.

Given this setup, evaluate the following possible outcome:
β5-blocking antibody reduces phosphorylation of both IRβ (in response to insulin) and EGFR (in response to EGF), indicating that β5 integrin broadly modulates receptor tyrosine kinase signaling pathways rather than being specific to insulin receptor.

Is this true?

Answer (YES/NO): NO